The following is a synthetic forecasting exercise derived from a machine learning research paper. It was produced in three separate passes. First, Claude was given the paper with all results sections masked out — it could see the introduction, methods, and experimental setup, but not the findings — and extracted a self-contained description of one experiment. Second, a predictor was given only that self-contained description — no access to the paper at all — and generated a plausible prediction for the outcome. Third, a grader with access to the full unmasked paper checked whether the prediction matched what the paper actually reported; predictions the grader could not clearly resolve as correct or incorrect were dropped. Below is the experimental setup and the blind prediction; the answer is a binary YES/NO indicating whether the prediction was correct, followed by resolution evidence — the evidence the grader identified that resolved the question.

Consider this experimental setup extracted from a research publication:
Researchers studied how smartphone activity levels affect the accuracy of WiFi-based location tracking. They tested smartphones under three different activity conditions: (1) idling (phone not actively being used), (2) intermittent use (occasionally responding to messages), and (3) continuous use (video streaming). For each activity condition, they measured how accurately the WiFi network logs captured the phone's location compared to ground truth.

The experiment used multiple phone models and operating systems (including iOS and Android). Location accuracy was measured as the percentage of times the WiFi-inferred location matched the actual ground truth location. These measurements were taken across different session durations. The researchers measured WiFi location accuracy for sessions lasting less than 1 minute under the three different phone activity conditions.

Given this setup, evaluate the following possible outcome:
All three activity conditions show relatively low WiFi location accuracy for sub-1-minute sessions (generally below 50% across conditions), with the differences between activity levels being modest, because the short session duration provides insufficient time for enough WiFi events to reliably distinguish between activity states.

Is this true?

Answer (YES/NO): NO